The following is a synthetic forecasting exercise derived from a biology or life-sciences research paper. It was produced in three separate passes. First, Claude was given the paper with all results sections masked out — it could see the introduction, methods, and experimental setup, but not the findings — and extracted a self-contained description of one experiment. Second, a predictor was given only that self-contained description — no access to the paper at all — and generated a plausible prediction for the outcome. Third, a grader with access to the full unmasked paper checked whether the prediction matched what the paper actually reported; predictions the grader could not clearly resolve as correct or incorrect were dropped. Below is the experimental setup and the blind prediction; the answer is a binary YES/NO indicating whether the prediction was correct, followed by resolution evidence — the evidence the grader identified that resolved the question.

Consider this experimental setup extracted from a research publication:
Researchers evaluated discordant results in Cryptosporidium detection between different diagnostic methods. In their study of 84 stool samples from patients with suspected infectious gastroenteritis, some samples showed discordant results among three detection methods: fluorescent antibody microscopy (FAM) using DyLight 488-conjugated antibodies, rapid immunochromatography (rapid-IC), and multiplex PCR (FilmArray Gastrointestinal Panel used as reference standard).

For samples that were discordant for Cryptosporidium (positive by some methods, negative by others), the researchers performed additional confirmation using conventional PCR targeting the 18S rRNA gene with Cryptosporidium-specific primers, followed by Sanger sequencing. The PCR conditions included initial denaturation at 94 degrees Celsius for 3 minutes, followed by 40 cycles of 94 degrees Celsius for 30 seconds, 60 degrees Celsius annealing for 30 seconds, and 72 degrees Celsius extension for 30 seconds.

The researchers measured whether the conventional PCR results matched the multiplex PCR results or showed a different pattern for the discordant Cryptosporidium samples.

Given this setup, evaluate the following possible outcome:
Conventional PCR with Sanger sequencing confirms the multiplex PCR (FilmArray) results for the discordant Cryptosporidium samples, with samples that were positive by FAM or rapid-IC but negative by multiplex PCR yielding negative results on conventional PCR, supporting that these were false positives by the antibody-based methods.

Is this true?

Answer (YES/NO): NO